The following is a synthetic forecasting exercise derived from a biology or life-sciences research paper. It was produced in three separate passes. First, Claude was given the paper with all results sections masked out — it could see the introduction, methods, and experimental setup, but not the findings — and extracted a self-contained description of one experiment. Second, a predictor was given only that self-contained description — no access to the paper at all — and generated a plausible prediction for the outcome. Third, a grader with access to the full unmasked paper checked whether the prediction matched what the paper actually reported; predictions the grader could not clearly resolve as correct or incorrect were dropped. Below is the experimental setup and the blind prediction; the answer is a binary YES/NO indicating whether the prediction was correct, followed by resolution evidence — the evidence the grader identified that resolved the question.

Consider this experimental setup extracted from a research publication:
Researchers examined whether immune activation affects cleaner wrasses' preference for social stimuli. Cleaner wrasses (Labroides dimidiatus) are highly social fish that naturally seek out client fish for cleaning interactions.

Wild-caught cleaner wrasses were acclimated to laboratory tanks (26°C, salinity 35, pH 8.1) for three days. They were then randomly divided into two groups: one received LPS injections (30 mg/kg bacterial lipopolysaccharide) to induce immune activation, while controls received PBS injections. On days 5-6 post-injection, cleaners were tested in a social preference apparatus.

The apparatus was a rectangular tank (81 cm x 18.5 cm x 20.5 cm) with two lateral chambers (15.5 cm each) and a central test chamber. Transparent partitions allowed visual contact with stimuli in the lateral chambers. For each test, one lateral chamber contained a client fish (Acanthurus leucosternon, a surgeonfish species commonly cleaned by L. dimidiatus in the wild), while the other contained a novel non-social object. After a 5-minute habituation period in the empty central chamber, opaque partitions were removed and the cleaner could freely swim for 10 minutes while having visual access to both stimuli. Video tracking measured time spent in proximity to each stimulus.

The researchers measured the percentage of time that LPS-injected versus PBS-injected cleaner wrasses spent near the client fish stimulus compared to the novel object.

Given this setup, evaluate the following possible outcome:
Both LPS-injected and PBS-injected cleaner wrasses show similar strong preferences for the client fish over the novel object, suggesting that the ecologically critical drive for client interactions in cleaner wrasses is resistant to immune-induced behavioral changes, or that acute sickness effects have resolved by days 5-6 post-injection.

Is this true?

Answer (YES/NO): YES